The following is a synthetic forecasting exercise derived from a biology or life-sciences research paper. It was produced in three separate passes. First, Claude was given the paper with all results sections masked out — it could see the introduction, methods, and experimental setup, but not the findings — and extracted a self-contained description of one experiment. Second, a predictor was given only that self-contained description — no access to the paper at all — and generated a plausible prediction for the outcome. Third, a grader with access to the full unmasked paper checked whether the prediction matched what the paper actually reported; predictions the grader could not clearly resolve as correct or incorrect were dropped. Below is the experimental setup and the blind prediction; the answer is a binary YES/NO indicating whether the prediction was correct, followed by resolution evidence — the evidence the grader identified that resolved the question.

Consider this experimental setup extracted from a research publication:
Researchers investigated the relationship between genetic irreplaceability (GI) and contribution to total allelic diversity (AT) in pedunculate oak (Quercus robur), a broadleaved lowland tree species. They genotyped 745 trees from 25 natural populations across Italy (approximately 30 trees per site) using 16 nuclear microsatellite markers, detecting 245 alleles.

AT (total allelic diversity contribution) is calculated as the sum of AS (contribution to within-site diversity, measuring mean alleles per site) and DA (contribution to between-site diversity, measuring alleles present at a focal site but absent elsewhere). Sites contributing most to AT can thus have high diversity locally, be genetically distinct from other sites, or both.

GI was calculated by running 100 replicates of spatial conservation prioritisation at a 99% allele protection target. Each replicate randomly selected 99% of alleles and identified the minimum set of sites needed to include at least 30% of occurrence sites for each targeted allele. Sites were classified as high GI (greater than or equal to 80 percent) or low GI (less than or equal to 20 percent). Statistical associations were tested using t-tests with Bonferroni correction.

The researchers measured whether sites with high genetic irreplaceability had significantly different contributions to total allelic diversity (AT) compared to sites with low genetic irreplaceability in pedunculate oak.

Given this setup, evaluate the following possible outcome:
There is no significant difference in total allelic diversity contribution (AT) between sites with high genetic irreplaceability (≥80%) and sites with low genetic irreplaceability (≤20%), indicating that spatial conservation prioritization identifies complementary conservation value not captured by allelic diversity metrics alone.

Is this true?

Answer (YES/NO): NO